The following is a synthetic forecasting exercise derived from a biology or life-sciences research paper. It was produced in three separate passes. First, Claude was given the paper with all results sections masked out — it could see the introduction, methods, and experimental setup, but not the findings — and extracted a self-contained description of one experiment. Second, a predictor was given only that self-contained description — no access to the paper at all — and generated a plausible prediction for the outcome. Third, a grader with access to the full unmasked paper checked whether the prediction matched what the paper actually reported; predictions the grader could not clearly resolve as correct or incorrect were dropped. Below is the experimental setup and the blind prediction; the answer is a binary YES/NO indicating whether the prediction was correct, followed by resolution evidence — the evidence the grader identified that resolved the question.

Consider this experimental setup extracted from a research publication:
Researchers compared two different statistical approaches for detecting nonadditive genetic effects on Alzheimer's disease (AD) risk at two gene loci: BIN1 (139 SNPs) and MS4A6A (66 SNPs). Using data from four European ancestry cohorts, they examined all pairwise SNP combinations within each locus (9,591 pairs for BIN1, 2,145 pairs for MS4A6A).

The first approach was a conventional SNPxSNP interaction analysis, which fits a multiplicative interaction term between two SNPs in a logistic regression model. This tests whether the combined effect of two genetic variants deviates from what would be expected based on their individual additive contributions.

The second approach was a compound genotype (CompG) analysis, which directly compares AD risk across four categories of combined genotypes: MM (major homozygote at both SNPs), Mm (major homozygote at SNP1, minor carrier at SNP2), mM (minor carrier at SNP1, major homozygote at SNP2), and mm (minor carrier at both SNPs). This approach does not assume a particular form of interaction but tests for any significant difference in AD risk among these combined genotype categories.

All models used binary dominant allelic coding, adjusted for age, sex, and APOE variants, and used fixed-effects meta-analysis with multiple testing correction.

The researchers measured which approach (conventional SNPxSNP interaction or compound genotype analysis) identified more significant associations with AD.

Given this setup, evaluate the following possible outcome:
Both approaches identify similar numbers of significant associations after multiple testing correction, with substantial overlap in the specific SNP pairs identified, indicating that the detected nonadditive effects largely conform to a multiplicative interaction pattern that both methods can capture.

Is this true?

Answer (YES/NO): NO